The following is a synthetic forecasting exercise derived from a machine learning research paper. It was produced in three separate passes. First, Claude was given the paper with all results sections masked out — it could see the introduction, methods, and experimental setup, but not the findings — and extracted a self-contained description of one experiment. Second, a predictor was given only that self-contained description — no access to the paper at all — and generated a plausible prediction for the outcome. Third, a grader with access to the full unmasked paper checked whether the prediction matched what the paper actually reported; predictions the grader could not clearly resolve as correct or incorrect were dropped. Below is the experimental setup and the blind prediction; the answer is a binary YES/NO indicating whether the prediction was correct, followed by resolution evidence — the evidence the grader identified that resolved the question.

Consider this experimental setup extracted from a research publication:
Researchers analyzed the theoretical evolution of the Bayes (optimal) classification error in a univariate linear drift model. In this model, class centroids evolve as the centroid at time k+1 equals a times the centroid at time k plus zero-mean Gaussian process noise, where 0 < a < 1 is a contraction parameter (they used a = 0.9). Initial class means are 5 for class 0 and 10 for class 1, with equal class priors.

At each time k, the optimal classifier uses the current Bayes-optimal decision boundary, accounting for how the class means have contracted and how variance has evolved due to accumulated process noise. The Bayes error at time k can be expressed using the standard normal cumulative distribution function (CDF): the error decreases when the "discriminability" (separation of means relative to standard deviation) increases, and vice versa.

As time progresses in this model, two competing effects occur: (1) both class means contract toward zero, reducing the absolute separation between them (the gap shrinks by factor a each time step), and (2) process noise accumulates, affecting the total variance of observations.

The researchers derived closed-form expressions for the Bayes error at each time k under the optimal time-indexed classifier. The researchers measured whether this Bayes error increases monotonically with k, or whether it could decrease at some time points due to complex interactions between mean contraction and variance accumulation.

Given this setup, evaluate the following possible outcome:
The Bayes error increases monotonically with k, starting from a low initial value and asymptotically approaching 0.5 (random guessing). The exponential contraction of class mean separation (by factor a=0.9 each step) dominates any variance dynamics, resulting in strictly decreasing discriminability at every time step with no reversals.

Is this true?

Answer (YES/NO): YES